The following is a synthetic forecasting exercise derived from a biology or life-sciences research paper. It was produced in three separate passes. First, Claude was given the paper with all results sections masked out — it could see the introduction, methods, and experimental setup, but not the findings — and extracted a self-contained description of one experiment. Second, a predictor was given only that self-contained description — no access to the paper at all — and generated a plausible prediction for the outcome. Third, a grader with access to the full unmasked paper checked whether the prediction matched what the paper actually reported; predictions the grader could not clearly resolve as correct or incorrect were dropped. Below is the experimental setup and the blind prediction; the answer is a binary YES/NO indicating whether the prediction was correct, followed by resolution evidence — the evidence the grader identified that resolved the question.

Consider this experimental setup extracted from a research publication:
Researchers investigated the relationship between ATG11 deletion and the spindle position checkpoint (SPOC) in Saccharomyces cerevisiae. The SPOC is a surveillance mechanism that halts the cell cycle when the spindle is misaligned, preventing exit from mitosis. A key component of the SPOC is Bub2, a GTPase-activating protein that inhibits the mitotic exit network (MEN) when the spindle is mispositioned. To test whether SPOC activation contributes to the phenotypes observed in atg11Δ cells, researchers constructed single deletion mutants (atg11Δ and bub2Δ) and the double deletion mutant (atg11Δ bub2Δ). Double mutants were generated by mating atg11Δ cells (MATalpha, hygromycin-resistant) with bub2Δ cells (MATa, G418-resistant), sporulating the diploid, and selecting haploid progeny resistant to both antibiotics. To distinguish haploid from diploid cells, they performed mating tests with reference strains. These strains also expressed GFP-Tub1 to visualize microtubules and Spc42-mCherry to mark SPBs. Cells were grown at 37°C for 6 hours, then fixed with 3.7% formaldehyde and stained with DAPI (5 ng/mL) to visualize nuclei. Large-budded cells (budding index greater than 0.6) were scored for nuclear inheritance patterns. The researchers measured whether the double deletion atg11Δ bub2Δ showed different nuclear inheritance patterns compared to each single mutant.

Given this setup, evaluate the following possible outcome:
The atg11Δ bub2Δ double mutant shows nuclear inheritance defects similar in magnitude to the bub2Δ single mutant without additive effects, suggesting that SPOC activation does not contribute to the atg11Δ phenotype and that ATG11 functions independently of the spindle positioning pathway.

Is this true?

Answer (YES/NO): NO